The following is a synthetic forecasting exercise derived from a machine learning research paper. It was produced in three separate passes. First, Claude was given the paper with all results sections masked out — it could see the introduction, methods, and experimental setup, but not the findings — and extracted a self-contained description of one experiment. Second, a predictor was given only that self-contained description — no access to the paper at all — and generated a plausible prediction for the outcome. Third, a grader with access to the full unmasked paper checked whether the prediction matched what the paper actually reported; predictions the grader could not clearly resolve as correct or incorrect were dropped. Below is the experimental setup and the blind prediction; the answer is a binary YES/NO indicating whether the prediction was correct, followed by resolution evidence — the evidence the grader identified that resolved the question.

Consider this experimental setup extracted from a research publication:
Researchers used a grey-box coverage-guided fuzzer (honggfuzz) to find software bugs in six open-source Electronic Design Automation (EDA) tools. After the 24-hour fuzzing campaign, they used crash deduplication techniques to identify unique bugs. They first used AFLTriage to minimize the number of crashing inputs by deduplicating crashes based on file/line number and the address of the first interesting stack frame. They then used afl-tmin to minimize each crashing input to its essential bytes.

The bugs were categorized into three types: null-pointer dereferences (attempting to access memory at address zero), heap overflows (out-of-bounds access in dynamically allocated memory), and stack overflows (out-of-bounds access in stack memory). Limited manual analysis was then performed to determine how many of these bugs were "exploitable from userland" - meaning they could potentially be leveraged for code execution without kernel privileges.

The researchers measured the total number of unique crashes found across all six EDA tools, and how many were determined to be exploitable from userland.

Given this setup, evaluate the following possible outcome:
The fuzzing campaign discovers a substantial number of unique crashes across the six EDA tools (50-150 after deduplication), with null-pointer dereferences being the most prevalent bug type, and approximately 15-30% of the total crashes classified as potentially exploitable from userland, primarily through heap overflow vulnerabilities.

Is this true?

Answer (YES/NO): NO